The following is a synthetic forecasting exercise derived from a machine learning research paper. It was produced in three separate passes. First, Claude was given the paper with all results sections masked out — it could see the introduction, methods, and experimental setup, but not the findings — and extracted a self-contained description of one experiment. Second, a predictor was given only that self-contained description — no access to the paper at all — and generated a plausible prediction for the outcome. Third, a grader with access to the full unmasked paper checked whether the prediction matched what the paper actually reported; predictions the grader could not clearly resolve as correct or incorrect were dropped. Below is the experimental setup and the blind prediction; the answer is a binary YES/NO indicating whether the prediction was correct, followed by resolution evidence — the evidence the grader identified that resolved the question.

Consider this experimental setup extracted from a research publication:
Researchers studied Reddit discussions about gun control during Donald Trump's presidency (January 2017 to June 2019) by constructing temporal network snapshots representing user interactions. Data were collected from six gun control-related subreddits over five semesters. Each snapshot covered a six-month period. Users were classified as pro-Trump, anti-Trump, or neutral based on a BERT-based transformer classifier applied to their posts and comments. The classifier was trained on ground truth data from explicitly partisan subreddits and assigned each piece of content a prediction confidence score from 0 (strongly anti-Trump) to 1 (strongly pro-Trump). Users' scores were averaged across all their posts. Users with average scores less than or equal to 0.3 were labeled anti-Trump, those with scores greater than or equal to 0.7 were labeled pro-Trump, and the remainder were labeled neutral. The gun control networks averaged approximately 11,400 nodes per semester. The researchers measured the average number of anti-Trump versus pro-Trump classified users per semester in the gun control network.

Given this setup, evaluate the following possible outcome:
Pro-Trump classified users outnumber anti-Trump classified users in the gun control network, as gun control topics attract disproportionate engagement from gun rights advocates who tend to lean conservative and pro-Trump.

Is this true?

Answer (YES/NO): NO